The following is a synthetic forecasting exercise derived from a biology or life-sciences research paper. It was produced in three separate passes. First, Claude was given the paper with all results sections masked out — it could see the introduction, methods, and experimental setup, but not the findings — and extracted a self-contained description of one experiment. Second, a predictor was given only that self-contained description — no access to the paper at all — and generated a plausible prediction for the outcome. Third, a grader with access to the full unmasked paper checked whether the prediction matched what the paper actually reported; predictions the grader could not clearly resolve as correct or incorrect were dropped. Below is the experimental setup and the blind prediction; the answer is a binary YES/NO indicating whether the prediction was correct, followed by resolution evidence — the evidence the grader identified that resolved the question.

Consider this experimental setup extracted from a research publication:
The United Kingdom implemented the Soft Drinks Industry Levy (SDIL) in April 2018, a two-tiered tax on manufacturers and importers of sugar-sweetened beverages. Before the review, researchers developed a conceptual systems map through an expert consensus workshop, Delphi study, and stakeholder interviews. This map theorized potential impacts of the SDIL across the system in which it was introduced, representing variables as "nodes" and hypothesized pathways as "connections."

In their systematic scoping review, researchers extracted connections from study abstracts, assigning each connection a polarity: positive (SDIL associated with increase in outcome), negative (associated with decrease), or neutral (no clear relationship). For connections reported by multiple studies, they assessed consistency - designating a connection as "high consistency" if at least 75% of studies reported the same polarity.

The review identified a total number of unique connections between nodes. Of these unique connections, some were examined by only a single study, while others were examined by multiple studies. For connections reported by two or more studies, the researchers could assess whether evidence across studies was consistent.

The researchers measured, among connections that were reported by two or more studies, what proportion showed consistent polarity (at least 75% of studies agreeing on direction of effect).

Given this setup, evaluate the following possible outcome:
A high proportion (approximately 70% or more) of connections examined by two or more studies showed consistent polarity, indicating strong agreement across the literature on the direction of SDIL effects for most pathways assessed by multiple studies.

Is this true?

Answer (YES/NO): NO